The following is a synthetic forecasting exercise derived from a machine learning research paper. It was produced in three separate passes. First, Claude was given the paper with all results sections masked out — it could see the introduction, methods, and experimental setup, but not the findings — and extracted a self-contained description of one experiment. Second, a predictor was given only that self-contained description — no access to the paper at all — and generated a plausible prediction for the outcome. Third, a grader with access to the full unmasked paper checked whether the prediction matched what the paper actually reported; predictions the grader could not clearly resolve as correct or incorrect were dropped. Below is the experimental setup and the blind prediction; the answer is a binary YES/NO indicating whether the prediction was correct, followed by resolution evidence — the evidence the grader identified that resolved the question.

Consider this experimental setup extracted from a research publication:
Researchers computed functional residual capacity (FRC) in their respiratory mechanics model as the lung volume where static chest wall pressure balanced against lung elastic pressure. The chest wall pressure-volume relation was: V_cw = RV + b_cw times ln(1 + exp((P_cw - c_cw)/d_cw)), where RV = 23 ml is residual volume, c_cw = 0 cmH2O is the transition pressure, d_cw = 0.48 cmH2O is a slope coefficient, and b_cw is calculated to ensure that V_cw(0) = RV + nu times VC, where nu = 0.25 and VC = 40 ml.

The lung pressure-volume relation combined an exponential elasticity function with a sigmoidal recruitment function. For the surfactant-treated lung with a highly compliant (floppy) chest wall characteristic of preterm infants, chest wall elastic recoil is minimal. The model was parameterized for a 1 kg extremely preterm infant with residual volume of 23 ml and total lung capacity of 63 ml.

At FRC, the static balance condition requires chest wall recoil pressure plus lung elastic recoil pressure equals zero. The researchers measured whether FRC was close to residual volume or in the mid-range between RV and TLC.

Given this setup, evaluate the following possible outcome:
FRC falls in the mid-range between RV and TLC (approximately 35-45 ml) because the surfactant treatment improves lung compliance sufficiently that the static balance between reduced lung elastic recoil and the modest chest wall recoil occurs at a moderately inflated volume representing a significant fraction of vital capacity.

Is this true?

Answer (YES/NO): NO